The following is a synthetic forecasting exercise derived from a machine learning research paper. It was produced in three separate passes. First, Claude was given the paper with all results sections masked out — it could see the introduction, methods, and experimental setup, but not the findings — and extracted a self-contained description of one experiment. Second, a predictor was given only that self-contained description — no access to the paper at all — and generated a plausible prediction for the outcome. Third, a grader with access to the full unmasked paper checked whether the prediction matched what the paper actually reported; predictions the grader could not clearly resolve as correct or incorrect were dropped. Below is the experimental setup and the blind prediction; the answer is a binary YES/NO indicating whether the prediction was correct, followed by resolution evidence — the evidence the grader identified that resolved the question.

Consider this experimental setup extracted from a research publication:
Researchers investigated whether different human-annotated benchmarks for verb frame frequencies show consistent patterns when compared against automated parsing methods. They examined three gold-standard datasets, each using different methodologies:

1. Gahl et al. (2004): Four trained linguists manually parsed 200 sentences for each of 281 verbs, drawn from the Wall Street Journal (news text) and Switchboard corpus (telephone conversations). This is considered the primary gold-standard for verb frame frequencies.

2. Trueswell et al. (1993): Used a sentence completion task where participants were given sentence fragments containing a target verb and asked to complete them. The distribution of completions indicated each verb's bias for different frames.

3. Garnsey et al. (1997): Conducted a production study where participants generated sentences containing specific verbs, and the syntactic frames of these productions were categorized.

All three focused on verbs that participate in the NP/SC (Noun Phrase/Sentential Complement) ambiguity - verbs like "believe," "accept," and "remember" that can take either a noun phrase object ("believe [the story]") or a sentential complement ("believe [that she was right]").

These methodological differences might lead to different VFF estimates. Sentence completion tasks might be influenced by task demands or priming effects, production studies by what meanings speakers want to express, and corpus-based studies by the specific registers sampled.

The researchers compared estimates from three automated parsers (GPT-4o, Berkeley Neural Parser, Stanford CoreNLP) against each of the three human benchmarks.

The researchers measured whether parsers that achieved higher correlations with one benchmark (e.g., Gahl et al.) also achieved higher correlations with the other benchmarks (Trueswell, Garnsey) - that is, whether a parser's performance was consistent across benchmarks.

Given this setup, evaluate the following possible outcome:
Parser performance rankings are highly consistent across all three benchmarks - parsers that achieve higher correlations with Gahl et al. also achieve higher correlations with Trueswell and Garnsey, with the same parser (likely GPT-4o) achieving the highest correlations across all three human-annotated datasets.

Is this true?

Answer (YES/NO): NO